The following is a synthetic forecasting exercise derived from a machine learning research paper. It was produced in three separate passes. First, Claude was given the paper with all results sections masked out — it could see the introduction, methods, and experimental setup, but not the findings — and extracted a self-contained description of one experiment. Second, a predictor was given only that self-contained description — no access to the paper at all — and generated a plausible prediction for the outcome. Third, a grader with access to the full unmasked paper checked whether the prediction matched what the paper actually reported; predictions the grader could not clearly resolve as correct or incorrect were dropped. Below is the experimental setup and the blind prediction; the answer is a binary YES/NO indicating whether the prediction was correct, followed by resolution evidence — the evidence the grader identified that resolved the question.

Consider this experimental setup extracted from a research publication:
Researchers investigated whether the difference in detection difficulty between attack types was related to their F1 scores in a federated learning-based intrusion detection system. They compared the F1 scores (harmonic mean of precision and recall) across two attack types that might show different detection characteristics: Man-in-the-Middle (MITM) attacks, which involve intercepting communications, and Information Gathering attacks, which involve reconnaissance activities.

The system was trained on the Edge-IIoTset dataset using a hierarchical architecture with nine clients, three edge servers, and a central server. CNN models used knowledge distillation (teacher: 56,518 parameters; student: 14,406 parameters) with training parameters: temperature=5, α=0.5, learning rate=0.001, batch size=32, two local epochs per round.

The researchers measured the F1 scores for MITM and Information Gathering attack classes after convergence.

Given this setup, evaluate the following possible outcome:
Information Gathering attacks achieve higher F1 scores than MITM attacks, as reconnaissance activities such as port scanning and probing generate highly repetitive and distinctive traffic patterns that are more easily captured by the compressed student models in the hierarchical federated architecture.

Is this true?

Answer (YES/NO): NO